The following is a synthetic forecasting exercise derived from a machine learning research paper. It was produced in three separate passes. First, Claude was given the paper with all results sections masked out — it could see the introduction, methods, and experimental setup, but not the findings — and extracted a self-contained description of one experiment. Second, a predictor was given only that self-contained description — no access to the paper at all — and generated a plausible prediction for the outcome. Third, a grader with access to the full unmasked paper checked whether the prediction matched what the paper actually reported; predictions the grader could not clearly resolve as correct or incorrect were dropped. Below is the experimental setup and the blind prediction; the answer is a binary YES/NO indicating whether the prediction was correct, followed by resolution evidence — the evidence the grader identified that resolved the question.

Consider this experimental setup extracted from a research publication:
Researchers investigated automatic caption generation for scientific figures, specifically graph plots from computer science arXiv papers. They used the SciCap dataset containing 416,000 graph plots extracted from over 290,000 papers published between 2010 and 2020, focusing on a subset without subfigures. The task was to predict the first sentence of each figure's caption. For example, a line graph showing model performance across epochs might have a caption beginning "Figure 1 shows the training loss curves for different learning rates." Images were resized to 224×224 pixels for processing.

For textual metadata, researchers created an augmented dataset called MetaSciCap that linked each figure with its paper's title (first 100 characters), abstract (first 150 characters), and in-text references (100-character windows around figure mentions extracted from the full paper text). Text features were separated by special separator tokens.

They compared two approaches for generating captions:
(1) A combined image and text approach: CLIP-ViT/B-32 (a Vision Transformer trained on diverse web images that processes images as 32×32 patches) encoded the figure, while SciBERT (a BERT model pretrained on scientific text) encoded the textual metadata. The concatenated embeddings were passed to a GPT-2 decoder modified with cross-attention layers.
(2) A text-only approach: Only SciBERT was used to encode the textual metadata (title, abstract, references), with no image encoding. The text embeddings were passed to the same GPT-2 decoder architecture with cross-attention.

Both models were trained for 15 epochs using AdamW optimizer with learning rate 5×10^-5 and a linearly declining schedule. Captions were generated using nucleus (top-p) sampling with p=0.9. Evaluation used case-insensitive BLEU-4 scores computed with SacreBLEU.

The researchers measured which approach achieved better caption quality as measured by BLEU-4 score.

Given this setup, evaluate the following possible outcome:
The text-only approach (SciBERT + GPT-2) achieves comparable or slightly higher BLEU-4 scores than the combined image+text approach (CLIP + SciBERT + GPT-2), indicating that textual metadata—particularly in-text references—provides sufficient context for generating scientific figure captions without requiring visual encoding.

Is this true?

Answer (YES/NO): NO